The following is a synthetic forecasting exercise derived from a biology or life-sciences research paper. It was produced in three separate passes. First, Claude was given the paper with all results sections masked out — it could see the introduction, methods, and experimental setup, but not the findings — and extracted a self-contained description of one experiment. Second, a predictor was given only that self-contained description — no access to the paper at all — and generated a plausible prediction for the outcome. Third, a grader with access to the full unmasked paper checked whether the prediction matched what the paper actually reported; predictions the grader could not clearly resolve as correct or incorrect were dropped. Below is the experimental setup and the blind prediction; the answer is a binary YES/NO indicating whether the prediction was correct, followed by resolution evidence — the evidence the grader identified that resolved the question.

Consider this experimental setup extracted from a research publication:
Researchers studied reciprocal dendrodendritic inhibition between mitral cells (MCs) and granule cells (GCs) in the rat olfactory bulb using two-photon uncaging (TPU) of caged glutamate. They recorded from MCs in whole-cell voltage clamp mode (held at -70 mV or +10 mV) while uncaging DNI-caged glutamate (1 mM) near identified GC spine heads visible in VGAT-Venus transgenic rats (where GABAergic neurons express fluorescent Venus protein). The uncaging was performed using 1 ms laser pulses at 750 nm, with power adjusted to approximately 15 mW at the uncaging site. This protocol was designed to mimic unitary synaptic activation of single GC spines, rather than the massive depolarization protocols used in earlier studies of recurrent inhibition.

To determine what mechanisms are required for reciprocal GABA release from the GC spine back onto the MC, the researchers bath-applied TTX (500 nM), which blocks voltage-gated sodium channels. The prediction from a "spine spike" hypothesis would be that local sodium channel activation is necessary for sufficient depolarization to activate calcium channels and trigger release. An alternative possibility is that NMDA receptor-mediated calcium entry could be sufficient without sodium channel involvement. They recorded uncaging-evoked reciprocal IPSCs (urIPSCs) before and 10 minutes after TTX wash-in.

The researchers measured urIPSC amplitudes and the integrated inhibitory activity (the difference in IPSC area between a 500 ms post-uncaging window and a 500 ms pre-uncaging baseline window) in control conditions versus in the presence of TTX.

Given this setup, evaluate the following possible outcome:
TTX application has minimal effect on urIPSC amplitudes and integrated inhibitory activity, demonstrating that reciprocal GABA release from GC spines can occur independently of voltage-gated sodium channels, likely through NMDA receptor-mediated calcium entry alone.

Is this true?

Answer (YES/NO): NO